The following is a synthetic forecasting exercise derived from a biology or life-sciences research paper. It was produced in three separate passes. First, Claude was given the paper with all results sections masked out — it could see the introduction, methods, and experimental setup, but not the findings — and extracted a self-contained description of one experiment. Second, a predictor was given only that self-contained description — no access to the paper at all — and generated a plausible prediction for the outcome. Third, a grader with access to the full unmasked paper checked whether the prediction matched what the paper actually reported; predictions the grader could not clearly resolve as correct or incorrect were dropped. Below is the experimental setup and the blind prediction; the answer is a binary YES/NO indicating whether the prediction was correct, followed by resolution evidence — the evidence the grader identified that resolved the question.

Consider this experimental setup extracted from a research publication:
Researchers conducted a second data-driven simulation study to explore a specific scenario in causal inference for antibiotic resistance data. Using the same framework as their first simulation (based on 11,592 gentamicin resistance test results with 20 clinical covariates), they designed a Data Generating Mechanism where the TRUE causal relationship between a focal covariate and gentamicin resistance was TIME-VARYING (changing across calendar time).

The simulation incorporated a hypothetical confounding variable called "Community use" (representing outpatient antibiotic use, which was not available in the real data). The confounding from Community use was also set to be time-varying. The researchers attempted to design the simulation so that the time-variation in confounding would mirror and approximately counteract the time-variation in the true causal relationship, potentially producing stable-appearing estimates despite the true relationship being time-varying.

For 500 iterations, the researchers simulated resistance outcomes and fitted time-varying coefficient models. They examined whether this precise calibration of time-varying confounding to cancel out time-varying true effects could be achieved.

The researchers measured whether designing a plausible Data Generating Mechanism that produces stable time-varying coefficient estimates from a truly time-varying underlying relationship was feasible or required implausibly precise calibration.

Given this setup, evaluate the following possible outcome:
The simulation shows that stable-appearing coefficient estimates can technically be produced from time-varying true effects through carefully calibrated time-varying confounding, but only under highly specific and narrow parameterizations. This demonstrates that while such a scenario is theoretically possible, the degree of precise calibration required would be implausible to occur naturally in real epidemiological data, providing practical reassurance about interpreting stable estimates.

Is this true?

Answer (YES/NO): YES